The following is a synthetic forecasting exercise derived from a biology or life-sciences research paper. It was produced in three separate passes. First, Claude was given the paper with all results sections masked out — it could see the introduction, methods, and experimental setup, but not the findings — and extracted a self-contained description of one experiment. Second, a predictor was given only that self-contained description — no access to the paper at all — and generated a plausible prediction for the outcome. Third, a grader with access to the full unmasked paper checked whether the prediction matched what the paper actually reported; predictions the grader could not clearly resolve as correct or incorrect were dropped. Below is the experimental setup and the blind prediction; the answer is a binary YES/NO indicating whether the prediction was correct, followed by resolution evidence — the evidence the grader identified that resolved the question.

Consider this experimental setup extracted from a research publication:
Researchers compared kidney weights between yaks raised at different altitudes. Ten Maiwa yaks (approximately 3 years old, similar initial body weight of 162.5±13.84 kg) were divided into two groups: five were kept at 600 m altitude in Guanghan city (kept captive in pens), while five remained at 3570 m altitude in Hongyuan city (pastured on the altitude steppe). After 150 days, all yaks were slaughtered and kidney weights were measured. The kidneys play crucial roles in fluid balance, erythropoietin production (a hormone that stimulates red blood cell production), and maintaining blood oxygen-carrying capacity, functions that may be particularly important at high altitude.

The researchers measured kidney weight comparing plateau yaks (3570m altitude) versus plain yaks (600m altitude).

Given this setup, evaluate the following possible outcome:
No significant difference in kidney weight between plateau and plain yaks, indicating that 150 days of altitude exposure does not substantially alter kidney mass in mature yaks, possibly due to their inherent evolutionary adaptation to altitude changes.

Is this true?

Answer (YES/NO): NO